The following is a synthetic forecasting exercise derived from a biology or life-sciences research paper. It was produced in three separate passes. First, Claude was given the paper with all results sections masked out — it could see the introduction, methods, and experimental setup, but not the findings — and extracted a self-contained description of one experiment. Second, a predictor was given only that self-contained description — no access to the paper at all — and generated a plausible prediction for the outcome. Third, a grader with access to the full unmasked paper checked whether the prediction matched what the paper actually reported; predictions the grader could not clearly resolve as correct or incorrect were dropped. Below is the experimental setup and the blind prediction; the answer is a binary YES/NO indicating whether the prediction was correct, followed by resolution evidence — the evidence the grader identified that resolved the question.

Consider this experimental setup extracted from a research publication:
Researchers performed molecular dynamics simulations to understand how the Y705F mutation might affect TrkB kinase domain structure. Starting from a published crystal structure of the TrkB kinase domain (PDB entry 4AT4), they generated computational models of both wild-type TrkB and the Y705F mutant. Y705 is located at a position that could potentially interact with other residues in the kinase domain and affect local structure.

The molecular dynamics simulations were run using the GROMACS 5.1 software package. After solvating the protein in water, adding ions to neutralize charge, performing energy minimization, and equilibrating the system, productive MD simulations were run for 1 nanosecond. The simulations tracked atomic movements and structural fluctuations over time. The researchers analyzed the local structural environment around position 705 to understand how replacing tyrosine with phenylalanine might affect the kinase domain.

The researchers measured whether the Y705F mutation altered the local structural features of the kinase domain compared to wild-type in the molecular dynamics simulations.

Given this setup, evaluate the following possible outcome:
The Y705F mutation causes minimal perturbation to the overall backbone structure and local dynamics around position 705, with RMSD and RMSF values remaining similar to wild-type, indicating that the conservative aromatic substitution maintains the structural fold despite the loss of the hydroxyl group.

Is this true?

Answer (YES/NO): NO